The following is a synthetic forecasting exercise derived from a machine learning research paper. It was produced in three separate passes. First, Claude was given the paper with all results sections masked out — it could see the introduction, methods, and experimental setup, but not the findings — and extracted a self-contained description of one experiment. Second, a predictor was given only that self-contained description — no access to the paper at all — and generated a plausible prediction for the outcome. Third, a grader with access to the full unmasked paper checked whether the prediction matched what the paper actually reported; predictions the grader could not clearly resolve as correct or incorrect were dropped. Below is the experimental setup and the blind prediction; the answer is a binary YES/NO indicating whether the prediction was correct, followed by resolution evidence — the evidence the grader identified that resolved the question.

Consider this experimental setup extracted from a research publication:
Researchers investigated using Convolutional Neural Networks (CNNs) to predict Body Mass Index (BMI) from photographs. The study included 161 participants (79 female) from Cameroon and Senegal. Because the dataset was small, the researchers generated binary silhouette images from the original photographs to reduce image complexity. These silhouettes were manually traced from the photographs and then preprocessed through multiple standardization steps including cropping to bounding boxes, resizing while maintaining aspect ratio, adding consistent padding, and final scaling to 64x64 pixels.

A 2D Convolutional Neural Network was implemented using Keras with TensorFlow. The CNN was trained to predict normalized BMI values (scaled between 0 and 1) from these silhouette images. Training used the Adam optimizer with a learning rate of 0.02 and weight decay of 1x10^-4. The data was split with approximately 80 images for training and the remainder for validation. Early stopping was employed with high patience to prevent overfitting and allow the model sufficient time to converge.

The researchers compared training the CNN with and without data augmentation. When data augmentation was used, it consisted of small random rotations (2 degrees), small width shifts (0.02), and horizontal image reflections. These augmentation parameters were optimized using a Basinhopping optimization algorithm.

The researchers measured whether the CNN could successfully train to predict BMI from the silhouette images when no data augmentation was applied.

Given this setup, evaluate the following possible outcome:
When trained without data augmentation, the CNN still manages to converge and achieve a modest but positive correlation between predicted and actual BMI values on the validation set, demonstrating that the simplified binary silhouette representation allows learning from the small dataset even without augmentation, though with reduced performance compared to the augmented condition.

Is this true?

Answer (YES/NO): NO